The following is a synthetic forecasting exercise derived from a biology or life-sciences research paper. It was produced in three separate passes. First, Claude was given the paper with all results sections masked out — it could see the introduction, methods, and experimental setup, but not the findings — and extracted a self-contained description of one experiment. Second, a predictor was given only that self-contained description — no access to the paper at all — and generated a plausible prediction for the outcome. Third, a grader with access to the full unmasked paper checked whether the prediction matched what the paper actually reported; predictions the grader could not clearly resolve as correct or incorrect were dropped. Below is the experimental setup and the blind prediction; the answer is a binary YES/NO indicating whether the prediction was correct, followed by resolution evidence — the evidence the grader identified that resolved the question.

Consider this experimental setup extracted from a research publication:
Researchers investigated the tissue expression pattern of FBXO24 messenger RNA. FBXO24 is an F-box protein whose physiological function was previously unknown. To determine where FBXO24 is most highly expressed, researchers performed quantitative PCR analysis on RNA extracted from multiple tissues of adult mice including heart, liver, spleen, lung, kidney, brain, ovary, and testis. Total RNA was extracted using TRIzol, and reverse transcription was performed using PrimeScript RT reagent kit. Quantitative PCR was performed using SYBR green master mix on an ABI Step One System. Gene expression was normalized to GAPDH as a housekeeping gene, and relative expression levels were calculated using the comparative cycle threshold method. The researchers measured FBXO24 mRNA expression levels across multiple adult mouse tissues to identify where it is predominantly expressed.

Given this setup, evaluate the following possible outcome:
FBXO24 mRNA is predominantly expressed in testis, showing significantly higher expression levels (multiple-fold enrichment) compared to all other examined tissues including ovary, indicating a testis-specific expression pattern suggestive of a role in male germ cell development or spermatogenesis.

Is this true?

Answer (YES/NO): YES